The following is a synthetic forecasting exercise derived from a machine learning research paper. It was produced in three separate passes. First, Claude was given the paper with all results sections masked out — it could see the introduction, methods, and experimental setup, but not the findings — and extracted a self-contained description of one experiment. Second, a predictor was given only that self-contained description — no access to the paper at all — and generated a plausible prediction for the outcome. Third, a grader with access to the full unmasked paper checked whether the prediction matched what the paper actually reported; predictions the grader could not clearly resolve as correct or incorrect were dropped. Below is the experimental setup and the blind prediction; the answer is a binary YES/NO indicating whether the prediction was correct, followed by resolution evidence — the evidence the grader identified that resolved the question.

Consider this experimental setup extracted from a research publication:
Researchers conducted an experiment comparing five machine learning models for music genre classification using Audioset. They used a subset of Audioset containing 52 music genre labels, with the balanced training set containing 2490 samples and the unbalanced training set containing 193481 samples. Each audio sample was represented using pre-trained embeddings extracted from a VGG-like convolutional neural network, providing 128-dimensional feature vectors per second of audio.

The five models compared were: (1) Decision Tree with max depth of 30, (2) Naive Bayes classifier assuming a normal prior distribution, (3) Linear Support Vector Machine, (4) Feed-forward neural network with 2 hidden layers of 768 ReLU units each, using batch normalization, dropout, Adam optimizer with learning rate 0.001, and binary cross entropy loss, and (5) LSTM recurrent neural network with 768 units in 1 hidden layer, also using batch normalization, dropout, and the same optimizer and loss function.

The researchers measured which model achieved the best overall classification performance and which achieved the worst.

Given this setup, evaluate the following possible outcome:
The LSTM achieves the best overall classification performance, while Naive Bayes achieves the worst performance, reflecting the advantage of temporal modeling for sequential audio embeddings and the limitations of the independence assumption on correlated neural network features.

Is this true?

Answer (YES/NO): NO